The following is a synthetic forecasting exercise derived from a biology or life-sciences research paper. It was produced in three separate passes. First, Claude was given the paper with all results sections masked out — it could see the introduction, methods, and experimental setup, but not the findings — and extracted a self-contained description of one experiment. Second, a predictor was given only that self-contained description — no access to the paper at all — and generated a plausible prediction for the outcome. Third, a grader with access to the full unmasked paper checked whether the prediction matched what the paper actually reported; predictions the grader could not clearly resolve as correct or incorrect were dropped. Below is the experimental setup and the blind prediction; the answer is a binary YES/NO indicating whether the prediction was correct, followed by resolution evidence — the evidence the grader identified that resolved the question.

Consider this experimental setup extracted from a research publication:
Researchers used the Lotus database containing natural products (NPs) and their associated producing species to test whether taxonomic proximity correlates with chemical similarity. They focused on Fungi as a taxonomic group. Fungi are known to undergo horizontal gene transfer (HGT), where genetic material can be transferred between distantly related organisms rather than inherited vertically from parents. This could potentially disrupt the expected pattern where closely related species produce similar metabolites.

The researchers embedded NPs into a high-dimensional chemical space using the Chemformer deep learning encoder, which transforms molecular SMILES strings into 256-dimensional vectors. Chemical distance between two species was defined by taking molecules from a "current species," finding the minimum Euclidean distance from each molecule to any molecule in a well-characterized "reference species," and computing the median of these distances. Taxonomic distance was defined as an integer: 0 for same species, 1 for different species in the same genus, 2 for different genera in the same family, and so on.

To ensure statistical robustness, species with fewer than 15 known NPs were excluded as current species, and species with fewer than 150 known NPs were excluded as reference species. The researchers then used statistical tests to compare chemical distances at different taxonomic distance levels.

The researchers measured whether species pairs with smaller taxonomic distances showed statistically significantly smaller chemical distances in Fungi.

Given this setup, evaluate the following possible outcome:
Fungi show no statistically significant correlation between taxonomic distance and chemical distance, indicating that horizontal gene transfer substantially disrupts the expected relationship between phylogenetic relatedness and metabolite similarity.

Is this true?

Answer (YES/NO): NO